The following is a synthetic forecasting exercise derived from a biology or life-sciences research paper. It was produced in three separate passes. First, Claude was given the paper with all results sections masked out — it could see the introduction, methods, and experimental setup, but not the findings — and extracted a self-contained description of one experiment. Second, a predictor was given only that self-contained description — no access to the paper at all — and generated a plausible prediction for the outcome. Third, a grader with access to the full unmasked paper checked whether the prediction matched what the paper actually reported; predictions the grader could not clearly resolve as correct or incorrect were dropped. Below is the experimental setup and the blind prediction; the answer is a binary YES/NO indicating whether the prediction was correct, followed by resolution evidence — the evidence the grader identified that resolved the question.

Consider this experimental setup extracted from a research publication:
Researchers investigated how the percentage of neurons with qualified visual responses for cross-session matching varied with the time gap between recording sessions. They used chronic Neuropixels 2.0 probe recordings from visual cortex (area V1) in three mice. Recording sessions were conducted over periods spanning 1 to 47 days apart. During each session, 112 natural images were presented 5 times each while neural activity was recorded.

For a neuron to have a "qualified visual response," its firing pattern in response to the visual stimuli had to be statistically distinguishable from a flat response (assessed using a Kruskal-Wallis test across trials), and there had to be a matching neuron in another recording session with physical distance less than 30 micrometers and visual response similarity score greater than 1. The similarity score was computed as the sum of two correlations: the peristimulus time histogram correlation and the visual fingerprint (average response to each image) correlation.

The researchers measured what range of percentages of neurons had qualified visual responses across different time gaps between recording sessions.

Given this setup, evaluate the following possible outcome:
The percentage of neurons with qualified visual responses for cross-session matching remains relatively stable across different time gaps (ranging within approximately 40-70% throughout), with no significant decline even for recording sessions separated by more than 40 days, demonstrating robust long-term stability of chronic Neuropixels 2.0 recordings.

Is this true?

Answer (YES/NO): NO